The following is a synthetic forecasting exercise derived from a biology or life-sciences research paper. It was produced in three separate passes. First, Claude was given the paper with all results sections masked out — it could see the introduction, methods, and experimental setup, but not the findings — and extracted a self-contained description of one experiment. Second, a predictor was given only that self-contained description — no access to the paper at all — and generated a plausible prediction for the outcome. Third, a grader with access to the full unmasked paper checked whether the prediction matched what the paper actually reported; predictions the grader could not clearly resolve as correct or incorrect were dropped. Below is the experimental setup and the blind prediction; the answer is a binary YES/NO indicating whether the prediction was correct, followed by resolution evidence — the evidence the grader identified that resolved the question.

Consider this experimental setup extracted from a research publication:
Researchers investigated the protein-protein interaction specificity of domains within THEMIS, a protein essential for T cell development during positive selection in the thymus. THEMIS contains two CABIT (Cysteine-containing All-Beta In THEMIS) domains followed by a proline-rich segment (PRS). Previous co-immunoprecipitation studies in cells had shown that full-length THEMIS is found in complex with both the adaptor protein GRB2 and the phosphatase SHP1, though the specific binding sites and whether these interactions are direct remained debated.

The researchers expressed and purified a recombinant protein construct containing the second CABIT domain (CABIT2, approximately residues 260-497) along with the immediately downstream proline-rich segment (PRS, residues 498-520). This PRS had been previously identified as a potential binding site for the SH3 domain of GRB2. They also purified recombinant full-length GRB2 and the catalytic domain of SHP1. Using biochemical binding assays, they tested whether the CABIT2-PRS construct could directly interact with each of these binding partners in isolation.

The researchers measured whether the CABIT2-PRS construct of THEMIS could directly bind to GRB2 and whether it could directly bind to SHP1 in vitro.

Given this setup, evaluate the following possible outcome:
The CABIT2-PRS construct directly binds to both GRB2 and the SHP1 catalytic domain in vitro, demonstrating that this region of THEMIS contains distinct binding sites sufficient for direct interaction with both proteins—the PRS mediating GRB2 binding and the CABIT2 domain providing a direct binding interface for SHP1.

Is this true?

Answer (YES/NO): NO